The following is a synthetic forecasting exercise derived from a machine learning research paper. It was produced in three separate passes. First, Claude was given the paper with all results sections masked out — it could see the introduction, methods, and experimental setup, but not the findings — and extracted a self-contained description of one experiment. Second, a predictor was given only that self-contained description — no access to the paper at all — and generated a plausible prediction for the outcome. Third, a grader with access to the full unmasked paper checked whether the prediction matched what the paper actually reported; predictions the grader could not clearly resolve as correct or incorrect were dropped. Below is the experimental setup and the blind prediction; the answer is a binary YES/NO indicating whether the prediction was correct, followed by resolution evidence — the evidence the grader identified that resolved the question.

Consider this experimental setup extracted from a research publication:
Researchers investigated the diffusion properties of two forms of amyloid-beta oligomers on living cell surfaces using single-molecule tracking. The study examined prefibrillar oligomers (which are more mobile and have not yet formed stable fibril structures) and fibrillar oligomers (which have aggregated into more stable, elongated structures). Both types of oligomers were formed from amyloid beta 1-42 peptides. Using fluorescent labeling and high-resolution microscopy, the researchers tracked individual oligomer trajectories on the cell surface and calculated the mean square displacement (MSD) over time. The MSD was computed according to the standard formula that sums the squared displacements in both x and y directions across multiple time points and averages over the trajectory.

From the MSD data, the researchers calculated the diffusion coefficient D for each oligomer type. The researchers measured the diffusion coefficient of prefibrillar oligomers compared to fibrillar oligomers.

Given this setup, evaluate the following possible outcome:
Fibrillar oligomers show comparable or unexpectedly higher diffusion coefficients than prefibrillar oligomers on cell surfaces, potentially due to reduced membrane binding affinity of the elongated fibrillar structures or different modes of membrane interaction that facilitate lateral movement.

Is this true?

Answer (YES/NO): NO